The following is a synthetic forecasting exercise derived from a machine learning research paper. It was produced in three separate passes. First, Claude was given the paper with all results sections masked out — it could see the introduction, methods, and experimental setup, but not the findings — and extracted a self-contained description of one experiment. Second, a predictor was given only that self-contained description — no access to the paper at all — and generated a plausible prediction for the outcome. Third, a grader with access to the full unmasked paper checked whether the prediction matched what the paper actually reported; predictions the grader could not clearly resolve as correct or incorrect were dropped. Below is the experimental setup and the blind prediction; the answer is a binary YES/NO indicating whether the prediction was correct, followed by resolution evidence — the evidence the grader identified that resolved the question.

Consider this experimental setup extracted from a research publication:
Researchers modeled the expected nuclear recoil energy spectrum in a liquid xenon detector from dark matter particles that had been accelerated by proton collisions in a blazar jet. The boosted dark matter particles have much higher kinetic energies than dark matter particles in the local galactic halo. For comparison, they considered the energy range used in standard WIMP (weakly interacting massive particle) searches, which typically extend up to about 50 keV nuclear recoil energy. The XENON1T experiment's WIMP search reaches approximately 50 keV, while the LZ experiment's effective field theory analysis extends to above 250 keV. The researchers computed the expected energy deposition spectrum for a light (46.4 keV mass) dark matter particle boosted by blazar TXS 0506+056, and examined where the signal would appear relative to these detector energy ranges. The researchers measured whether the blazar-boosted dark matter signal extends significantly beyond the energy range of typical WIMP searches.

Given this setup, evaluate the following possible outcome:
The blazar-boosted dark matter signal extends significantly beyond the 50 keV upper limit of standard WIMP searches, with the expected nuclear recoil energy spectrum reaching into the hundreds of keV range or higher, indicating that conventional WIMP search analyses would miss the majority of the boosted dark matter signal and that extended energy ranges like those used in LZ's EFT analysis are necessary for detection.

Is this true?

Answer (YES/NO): YES